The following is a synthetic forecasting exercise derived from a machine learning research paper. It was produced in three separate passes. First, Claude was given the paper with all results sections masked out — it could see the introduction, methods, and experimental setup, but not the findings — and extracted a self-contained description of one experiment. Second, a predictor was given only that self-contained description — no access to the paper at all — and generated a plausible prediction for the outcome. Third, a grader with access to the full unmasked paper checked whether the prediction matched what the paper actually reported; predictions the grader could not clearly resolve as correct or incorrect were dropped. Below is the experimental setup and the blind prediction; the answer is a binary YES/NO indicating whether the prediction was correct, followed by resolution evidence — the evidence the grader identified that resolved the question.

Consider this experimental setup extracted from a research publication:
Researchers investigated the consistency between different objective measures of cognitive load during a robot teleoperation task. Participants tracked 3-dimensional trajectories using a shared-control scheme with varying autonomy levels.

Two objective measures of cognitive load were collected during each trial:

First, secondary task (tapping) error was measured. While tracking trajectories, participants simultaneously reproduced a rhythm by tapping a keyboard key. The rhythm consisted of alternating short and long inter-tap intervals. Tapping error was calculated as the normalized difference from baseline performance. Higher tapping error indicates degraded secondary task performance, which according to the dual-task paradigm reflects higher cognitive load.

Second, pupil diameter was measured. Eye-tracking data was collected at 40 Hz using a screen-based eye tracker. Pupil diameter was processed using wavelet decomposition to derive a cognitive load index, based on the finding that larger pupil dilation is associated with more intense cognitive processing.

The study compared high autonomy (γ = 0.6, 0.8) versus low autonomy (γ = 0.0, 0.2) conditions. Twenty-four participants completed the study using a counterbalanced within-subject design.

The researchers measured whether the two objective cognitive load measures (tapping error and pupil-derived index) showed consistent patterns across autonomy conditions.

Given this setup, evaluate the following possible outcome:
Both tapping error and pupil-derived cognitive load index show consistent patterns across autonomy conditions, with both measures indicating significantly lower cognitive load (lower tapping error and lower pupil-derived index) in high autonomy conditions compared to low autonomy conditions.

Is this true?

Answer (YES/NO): NO